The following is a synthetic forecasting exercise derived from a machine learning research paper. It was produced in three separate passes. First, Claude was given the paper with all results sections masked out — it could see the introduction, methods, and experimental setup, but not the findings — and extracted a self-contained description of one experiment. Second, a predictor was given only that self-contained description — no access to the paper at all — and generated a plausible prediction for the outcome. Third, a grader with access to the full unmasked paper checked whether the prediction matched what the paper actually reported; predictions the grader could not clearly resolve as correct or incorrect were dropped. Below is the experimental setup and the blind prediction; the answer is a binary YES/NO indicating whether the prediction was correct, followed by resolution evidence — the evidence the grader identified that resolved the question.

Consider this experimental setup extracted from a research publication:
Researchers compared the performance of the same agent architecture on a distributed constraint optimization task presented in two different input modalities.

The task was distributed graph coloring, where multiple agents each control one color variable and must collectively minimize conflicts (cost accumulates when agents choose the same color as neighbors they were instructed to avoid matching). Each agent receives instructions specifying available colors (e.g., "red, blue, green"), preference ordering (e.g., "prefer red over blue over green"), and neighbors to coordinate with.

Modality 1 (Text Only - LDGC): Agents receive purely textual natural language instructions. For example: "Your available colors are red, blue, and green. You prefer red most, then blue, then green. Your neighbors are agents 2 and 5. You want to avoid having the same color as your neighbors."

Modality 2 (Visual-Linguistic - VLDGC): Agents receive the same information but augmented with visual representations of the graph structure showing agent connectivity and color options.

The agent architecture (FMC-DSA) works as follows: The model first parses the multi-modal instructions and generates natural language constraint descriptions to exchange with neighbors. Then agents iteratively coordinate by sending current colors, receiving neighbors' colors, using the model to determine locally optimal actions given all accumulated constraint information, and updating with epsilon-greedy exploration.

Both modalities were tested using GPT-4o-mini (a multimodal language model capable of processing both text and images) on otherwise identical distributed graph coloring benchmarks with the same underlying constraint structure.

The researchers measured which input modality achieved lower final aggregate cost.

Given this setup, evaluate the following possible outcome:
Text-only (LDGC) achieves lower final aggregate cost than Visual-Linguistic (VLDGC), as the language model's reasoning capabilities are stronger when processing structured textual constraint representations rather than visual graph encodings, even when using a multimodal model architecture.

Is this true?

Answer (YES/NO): YES